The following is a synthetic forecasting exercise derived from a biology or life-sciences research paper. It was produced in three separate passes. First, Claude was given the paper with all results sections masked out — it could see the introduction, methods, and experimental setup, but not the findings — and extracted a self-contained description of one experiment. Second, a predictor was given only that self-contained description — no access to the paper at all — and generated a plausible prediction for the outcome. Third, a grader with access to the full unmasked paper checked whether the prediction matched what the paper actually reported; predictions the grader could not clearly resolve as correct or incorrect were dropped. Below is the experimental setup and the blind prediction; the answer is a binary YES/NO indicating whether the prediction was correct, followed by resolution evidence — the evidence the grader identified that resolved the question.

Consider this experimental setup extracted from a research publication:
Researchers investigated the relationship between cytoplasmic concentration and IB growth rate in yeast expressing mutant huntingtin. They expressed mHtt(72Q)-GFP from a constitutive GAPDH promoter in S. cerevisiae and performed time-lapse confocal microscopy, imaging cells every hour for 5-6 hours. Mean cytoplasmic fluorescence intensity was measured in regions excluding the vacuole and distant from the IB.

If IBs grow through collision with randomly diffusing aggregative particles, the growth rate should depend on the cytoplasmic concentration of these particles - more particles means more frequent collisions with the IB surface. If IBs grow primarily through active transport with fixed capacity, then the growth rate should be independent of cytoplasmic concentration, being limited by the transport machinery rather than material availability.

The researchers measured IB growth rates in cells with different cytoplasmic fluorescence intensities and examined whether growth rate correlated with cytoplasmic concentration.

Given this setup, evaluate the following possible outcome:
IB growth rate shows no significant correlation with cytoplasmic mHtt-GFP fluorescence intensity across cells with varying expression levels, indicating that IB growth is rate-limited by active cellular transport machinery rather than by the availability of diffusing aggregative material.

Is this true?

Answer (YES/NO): NO